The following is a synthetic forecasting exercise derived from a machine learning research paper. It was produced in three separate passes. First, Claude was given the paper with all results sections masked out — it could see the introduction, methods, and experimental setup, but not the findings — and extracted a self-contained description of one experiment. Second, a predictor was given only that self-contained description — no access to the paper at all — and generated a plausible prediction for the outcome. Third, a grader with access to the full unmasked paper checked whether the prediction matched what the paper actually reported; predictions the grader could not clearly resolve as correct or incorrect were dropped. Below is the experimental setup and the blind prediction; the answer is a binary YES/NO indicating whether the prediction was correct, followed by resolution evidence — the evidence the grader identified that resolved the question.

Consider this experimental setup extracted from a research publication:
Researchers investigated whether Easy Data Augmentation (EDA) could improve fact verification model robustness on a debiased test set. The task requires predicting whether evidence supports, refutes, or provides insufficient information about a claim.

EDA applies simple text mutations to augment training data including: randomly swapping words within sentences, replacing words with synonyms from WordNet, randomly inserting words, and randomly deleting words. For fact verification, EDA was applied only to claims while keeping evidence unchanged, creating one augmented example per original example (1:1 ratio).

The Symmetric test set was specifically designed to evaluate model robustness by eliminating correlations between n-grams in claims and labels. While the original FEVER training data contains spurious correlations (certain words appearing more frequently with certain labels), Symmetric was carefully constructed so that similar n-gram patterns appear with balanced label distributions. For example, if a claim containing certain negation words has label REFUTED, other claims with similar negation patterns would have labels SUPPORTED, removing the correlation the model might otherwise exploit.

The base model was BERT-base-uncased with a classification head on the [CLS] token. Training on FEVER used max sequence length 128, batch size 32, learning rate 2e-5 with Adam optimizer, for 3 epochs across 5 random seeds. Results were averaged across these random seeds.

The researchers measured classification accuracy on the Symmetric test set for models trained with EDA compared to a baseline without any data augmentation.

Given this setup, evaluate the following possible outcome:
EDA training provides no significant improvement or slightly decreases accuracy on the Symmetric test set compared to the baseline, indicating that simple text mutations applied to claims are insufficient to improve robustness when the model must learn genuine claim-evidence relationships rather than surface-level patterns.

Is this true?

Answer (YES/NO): YES